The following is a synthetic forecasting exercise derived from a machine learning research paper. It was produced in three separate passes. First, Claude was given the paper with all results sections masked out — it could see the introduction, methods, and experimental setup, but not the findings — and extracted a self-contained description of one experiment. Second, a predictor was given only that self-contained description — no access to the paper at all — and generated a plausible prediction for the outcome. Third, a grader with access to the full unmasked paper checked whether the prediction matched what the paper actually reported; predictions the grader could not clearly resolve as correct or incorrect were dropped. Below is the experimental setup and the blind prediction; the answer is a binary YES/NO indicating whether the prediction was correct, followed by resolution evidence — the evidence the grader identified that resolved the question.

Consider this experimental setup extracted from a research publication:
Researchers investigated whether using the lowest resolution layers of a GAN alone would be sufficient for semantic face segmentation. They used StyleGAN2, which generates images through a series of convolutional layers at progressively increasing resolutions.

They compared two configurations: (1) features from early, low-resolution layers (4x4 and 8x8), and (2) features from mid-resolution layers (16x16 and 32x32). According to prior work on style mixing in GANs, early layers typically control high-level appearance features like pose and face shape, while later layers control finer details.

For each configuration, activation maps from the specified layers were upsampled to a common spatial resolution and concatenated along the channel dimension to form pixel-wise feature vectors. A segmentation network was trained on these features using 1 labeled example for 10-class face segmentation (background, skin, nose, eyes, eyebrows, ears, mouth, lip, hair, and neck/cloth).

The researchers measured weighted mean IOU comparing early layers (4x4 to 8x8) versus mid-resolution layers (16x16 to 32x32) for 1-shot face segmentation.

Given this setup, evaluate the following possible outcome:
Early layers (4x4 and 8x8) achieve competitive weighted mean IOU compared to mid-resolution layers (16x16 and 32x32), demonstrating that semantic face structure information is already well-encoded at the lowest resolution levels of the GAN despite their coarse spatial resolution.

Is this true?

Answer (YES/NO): NO